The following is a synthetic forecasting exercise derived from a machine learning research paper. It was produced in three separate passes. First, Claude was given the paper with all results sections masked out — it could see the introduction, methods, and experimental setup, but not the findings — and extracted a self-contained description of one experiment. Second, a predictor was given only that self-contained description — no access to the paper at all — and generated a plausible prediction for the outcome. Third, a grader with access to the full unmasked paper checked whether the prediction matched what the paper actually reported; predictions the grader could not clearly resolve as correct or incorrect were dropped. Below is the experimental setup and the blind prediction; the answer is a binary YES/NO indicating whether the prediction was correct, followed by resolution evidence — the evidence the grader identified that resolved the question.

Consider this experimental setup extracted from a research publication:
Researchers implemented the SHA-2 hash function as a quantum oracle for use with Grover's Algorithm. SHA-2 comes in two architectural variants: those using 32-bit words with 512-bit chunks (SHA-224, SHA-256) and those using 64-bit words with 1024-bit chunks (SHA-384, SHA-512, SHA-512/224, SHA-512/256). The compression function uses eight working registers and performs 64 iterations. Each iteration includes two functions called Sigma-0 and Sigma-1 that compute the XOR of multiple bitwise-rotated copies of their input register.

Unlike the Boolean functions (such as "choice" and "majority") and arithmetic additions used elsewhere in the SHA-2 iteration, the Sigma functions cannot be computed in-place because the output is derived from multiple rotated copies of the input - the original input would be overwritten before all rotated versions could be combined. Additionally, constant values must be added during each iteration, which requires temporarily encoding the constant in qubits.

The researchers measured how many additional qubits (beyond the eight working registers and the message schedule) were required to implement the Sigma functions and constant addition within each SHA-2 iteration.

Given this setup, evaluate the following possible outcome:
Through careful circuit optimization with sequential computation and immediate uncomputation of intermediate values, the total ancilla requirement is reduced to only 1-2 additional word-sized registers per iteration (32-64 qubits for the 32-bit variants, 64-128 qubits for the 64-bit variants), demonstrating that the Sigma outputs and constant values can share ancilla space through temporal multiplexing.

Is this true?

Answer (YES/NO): NO